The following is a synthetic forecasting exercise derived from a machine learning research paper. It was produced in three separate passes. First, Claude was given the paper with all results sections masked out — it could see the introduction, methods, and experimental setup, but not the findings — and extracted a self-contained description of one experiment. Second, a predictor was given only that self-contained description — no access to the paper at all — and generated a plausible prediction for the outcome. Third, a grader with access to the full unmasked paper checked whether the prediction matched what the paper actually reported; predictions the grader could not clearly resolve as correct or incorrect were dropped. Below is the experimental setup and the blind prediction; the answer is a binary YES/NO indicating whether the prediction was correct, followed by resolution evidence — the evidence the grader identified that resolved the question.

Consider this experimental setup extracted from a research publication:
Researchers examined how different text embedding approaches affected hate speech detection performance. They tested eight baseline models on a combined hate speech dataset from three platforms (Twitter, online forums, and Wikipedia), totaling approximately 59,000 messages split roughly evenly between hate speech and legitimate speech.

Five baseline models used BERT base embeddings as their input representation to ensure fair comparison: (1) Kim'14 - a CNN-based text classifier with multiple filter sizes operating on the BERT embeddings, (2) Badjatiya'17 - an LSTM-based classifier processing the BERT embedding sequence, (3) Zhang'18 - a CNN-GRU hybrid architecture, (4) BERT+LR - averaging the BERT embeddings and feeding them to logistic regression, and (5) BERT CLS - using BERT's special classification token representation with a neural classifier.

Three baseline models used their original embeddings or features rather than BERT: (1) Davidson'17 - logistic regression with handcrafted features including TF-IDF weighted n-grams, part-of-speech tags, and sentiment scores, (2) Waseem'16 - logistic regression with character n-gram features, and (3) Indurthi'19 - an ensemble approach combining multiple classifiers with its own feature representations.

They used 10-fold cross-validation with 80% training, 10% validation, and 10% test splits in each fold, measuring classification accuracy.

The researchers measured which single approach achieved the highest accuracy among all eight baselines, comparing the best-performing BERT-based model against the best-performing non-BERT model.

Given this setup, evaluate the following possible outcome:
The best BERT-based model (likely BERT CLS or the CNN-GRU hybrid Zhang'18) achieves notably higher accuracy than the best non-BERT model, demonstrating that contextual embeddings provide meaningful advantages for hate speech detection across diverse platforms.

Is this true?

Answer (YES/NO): NO